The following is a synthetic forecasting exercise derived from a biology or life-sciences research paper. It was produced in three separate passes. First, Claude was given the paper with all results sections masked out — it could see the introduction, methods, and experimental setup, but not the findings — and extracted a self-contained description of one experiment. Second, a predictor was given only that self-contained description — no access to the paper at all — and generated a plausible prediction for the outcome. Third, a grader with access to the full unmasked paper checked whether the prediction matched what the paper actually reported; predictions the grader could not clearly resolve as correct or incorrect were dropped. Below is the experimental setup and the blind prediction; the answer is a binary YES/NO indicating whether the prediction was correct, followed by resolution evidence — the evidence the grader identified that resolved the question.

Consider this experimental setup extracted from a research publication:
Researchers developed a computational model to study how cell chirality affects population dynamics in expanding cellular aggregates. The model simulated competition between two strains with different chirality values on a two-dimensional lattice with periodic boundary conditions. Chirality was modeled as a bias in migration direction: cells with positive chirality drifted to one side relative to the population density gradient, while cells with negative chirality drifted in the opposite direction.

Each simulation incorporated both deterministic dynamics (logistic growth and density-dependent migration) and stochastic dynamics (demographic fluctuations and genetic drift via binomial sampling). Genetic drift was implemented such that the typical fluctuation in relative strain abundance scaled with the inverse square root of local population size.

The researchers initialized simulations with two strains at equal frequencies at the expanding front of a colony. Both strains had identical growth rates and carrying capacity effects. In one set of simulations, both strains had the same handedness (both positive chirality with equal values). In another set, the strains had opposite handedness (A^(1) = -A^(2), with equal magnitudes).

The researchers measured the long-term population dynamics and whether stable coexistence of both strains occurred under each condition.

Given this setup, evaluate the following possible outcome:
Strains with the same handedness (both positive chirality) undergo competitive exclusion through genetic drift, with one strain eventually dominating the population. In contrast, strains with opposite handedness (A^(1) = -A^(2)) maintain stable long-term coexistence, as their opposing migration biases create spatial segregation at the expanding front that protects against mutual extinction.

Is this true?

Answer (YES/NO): NO